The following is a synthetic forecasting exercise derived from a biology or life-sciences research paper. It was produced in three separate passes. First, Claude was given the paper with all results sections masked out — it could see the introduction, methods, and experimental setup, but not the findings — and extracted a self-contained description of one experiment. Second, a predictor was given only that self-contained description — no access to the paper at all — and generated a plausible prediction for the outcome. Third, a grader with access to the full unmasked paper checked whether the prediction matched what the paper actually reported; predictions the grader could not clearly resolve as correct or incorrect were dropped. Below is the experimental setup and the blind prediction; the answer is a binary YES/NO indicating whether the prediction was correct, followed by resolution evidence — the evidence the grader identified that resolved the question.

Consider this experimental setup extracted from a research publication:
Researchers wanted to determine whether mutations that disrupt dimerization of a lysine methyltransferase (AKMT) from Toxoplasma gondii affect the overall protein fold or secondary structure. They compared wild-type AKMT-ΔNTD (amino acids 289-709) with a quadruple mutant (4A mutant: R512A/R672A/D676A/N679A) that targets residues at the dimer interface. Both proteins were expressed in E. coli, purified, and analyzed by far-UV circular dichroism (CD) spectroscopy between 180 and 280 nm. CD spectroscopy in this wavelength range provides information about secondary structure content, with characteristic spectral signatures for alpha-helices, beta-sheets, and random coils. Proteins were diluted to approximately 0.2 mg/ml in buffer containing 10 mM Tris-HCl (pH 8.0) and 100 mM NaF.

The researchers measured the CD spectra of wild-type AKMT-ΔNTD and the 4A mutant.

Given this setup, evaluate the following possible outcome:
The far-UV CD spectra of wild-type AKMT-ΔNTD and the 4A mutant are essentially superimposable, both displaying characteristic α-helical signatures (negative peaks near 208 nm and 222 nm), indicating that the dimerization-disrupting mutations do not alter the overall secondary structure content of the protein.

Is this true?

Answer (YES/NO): YES